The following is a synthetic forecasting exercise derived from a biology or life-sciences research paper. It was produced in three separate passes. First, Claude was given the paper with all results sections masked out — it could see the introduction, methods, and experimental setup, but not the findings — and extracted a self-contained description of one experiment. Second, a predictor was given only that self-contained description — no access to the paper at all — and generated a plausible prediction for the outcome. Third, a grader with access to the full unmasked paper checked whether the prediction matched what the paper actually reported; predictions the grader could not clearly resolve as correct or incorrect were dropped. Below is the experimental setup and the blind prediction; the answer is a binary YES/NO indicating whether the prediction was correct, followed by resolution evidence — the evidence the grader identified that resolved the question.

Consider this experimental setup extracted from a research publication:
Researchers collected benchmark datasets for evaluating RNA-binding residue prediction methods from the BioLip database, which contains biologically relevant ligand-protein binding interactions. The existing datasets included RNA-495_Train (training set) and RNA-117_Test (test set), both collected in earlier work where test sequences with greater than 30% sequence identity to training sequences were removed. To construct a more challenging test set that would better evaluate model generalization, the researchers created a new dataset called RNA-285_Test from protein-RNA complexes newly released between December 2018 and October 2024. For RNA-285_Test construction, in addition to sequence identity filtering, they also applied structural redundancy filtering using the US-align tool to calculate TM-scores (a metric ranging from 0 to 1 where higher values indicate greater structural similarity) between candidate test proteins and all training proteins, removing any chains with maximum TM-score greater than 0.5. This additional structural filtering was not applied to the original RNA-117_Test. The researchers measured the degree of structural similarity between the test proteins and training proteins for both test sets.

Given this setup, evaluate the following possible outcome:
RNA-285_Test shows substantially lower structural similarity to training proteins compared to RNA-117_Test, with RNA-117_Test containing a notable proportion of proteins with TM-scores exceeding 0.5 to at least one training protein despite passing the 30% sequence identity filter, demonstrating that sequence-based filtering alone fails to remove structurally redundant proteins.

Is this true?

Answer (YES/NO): YES